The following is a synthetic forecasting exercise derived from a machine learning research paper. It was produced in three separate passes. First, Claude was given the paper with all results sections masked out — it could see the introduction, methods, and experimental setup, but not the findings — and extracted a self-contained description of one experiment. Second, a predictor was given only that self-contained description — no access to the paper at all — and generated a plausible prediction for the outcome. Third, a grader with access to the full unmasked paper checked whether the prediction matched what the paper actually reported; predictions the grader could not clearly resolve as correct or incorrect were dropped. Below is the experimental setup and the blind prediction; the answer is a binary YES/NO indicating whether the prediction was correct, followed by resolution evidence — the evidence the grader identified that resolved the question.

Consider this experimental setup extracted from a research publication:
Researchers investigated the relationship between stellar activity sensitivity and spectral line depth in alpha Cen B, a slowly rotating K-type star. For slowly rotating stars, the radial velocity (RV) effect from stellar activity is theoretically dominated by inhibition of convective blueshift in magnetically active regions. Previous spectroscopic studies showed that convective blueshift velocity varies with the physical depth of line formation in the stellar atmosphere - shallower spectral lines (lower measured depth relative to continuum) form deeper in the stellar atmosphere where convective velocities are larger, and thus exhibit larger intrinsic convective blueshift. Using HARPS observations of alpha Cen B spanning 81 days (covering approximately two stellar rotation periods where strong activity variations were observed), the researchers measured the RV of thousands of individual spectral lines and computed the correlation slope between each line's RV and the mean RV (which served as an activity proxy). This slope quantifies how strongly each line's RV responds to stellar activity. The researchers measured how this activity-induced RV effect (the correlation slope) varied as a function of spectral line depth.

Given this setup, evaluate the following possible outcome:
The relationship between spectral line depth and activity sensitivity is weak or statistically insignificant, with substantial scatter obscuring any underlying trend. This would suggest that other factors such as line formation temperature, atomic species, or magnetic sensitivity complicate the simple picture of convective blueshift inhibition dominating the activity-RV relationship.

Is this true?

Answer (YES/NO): NO